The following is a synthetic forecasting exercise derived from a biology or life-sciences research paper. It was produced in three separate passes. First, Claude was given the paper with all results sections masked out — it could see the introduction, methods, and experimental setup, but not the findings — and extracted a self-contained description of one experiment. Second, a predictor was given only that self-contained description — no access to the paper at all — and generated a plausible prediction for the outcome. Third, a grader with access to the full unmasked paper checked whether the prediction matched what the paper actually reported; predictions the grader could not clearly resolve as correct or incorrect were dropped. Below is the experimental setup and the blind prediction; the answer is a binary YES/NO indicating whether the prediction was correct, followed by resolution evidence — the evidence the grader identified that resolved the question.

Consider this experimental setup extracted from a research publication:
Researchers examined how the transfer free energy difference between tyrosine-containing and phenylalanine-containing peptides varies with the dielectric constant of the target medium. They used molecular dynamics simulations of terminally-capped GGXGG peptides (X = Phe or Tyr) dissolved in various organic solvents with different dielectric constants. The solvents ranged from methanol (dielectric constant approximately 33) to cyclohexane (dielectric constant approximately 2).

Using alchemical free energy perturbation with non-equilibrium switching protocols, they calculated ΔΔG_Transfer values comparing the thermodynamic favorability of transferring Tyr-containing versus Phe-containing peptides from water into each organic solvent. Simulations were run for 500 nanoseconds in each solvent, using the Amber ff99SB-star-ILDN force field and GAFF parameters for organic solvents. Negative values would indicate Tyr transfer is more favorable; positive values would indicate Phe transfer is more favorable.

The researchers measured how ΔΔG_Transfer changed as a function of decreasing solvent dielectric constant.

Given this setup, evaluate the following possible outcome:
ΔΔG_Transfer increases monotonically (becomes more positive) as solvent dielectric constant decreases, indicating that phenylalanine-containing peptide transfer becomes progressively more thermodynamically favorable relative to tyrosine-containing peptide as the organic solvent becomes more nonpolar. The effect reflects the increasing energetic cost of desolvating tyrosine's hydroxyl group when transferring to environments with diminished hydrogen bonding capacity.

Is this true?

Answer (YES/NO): YES